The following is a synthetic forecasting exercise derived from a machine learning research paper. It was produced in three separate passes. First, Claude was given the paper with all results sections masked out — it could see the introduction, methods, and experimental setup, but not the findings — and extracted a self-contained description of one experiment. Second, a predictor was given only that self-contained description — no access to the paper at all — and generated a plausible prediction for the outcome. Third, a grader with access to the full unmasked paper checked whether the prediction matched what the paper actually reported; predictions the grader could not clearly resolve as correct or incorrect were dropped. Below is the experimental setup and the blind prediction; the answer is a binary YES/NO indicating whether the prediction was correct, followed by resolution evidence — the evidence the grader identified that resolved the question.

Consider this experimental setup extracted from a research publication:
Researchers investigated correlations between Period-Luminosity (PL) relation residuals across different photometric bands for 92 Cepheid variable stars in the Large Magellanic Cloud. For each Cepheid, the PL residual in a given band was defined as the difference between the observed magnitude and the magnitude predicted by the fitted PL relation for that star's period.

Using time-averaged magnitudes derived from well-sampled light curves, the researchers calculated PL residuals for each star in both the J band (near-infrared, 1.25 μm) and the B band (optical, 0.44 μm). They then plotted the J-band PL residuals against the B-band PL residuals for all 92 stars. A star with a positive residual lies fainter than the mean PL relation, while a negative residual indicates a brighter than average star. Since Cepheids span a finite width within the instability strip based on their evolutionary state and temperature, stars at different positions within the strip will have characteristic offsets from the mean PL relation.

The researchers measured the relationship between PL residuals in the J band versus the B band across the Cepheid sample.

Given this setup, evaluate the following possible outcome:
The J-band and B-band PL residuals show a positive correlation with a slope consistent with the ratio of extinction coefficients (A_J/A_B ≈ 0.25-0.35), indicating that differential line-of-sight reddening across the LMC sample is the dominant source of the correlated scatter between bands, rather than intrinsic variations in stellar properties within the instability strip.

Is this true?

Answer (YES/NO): NO